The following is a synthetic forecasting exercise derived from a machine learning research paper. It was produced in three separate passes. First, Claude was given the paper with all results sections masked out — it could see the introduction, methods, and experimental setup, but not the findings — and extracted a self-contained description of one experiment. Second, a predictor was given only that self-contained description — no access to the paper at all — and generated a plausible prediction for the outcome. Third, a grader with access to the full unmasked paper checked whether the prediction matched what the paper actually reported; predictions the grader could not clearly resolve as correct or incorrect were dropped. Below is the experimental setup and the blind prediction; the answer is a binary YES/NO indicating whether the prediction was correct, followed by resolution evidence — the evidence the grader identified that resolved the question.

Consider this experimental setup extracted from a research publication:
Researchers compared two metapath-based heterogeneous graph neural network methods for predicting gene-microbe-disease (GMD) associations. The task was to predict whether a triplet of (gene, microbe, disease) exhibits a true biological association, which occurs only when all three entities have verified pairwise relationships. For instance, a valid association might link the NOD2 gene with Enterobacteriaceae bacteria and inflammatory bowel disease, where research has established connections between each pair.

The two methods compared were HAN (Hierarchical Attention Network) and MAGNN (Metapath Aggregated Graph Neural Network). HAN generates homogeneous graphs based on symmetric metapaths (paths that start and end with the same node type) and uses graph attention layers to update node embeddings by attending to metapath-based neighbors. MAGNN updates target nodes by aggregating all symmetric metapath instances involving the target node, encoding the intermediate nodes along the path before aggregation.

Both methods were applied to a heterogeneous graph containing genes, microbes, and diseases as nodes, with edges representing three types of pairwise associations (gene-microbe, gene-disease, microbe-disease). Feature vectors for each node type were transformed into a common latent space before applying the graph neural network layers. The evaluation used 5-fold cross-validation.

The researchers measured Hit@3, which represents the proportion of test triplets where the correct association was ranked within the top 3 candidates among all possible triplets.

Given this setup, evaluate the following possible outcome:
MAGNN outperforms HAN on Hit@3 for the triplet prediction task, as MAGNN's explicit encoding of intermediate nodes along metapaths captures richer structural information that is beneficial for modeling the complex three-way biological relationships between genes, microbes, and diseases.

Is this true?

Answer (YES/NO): YES